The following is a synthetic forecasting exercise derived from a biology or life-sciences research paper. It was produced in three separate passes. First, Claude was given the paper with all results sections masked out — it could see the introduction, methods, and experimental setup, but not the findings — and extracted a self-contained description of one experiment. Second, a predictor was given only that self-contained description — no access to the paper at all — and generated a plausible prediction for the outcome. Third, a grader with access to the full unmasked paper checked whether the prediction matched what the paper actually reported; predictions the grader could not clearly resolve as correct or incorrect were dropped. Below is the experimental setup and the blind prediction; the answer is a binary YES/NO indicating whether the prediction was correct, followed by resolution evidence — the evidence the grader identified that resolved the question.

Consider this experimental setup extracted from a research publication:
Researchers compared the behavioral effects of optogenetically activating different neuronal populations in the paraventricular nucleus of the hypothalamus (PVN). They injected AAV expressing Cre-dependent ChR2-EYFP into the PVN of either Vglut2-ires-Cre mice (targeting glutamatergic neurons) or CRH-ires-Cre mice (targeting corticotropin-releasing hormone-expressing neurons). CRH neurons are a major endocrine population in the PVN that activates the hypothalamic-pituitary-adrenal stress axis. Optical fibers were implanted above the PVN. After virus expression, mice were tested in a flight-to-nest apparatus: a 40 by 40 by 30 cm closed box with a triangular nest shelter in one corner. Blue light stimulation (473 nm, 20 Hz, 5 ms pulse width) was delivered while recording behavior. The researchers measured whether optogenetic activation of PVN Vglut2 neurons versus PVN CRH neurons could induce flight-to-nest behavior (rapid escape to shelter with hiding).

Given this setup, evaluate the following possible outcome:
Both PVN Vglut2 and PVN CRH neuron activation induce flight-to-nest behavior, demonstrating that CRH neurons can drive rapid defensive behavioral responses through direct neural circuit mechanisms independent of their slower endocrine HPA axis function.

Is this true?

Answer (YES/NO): NO